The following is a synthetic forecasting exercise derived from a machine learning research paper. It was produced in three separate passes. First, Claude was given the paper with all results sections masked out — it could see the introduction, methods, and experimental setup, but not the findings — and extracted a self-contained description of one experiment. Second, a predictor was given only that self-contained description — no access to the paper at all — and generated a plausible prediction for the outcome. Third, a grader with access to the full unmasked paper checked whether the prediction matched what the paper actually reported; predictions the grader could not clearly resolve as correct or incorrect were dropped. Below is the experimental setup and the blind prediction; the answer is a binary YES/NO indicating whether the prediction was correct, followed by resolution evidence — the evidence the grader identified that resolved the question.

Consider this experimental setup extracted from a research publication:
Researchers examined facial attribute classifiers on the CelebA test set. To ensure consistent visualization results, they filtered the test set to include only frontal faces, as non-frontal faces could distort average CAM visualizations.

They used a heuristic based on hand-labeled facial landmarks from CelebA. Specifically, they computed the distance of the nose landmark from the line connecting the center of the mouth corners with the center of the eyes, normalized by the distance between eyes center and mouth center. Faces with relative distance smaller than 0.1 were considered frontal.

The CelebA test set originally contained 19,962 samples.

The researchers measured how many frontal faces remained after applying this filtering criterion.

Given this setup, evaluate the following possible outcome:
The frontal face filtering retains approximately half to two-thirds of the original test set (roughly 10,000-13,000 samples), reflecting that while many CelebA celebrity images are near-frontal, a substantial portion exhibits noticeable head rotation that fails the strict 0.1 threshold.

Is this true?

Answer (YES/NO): YES